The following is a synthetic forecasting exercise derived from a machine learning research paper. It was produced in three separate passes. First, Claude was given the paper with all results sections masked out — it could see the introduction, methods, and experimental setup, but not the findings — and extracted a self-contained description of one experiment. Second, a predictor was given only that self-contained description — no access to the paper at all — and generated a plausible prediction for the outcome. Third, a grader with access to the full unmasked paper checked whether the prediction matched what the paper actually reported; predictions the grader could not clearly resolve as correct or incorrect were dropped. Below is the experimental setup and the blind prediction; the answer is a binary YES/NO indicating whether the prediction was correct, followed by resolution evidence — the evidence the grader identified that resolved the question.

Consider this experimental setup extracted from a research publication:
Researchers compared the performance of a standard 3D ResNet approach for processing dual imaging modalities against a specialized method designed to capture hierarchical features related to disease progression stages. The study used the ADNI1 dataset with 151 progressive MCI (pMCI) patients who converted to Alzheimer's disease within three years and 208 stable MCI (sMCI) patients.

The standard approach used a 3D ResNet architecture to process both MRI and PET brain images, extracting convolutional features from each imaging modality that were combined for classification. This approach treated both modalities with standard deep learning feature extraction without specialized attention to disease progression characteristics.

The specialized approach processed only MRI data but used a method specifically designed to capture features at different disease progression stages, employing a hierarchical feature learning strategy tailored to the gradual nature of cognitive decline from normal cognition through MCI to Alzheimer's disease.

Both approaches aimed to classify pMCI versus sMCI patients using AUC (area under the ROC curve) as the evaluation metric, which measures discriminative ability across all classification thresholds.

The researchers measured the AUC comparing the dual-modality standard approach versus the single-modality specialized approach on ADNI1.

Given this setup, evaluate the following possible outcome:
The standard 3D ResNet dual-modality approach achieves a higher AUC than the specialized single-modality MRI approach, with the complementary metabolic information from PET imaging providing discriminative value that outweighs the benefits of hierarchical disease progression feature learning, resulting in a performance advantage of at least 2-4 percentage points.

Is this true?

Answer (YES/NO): NO